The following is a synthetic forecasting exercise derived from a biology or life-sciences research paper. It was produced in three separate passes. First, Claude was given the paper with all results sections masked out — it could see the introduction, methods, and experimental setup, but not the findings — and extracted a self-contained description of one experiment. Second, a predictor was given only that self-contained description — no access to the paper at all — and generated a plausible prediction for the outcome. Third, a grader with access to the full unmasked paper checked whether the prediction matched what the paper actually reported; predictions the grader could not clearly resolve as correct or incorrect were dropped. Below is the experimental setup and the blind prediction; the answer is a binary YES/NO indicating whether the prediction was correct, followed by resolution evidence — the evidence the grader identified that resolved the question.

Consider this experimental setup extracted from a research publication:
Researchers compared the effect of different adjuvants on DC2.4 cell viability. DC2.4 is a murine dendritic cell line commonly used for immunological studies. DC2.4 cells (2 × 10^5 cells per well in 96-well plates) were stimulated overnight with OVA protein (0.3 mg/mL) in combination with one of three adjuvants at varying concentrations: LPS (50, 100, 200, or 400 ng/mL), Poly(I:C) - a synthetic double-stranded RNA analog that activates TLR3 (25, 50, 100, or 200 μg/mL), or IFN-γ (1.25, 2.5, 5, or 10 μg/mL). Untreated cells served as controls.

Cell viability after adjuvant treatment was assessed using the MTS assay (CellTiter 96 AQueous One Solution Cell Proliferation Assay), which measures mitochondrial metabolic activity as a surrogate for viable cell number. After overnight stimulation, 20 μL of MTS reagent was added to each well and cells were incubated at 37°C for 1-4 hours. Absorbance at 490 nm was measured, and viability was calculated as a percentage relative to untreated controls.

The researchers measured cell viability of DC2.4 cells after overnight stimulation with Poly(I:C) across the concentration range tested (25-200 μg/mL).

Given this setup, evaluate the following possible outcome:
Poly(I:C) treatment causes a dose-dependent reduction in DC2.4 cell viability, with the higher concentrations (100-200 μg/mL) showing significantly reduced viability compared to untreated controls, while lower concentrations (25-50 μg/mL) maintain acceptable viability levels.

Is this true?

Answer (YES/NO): NO